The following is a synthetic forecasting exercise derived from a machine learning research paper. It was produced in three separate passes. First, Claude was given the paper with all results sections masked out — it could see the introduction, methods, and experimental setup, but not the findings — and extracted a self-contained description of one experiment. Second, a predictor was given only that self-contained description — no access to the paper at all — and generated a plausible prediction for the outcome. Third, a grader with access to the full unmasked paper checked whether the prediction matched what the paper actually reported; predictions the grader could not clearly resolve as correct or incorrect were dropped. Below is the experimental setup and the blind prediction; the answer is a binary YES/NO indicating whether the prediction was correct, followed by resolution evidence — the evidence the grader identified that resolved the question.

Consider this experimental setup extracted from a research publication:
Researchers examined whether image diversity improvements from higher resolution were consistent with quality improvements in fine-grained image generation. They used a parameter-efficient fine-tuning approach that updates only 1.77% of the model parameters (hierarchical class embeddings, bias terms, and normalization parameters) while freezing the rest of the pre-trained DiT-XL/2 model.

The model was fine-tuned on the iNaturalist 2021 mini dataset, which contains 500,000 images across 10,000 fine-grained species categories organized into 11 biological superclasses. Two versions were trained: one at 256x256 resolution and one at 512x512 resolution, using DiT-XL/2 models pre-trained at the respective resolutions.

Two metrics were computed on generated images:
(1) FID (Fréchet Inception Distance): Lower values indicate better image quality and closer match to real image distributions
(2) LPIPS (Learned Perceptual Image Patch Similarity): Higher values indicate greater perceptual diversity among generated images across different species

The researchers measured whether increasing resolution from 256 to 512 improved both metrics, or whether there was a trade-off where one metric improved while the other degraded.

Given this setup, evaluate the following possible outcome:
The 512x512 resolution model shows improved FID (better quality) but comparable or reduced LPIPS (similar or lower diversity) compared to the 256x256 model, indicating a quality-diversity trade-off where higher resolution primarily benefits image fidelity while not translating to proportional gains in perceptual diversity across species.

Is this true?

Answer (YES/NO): NO